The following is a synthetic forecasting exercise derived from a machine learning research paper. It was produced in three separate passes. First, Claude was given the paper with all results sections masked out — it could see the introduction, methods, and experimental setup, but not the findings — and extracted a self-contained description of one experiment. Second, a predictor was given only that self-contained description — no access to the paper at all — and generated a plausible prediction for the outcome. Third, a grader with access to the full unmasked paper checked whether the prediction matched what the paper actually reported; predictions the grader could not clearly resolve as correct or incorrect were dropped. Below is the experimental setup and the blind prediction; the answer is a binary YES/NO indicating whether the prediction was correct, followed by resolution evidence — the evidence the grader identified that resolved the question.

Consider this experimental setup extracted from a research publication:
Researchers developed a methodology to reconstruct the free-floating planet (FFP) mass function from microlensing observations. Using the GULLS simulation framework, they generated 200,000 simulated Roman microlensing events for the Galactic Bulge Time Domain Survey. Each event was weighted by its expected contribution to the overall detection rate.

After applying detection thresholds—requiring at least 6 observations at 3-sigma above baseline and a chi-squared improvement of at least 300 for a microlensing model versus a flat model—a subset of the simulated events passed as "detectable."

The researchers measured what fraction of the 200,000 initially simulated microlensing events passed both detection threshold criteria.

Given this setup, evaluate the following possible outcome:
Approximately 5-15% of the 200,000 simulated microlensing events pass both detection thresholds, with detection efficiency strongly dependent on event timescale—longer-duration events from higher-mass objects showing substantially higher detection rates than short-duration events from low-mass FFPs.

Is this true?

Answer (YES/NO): NO